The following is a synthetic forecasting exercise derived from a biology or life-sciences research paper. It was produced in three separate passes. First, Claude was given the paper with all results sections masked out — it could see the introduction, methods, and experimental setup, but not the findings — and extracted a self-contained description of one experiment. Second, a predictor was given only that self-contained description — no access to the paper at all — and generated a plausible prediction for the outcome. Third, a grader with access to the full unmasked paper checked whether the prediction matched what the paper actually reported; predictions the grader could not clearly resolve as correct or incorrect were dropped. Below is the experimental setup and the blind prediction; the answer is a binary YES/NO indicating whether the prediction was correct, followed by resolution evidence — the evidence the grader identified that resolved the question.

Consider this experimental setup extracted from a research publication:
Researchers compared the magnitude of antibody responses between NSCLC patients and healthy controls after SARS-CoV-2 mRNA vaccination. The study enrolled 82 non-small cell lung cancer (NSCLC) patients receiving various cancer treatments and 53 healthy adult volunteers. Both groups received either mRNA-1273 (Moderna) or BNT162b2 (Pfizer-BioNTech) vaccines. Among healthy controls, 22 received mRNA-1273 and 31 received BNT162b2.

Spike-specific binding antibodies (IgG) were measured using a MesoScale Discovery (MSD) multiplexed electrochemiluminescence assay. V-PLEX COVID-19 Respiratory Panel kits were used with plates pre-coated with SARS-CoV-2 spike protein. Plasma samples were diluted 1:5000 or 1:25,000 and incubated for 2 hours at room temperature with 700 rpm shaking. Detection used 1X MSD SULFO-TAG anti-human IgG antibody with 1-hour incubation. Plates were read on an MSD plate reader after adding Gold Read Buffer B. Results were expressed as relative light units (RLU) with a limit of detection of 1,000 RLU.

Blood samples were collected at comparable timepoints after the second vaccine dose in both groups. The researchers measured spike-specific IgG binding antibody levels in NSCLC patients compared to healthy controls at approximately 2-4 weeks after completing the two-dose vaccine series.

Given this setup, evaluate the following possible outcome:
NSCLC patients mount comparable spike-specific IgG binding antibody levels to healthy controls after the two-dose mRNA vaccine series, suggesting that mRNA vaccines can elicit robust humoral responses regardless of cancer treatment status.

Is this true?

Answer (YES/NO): NO